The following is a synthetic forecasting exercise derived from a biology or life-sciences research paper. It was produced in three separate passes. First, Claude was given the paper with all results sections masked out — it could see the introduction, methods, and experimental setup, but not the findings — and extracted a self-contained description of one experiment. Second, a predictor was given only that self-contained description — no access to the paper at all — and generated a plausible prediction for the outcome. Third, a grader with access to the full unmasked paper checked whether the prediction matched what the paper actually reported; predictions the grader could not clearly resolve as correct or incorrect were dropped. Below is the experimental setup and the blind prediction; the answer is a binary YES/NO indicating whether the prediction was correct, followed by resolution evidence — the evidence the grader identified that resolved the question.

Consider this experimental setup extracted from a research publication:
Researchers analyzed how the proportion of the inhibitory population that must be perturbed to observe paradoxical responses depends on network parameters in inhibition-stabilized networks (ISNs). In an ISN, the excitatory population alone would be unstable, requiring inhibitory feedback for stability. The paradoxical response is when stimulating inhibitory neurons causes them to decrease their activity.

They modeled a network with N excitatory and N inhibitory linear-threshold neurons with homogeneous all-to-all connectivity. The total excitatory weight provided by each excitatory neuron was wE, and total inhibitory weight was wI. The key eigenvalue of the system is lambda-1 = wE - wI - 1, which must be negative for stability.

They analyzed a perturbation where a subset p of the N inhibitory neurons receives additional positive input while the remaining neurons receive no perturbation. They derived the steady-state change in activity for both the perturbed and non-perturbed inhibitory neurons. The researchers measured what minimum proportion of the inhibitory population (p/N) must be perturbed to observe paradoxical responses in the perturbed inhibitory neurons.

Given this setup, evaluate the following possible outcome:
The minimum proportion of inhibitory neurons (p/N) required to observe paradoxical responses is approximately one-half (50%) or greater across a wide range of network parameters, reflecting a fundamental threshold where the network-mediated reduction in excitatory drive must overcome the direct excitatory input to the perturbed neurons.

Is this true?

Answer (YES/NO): NO